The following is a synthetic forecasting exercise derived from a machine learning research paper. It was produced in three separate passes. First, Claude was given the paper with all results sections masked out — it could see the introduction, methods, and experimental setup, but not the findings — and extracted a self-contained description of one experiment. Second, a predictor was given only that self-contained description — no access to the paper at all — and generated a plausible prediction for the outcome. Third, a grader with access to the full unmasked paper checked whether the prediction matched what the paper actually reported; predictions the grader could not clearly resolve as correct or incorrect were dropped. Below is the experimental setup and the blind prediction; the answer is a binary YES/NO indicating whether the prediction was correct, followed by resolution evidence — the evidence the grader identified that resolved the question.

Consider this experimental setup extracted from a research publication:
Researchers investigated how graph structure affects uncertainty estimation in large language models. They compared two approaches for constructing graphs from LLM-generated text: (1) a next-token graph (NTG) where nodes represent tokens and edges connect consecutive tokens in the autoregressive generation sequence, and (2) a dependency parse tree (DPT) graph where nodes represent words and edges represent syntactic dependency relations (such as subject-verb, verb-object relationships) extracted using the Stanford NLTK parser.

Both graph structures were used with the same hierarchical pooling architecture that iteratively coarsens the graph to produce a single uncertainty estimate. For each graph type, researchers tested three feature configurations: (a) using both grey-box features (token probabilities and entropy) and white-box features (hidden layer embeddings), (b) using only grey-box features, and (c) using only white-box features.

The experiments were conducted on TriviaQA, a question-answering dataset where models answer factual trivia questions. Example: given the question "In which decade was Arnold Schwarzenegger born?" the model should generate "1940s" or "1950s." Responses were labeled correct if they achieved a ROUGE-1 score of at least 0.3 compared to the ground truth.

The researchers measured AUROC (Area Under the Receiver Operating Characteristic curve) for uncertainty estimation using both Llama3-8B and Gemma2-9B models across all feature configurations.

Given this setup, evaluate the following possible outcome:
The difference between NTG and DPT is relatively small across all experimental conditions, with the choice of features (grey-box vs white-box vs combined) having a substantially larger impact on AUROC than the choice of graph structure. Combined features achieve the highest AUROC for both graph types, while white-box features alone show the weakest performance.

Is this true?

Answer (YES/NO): NO